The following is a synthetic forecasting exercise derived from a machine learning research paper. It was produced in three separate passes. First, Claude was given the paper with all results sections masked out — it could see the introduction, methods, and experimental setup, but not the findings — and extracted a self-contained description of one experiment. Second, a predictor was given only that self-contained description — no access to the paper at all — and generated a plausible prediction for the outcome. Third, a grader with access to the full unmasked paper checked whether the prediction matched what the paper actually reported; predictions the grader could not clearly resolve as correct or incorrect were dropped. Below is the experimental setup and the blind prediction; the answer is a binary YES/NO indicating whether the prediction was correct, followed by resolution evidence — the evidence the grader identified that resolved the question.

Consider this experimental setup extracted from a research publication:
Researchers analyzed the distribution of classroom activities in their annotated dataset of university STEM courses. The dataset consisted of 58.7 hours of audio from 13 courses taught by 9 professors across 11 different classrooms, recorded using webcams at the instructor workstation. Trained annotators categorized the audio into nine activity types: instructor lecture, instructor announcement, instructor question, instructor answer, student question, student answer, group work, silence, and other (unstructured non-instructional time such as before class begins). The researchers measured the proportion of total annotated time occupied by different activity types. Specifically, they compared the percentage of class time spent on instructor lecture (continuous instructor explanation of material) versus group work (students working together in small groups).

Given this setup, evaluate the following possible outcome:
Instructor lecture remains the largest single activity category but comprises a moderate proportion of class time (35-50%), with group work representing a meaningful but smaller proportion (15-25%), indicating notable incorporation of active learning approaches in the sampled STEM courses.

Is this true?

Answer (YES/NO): YES